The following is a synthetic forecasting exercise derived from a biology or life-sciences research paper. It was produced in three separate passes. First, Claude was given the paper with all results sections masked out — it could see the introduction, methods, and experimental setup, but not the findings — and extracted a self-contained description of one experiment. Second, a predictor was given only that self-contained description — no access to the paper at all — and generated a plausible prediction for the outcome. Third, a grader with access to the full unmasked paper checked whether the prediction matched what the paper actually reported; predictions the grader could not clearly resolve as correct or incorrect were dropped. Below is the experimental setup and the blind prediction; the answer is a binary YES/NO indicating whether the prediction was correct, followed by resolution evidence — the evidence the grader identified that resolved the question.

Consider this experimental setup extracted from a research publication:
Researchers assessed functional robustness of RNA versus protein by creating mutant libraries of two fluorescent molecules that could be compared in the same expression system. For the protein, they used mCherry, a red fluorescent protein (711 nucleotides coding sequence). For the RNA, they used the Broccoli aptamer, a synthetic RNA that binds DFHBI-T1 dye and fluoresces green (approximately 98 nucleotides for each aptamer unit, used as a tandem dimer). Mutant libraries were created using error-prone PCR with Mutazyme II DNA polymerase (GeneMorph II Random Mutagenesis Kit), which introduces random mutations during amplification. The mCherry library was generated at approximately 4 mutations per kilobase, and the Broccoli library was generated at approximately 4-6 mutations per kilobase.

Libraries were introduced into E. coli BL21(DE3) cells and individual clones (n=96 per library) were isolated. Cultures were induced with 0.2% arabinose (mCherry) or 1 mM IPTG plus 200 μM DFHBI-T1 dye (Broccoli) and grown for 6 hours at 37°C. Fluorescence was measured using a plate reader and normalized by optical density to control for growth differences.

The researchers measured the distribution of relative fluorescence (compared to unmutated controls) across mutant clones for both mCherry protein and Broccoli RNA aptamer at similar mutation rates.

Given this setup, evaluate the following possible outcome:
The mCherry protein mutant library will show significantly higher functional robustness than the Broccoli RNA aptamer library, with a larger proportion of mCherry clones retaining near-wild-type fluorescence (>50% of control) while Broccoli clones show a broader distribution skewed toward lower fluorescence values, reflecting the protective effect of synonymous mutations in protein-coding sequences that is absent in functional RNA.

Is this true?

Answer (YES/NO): NO